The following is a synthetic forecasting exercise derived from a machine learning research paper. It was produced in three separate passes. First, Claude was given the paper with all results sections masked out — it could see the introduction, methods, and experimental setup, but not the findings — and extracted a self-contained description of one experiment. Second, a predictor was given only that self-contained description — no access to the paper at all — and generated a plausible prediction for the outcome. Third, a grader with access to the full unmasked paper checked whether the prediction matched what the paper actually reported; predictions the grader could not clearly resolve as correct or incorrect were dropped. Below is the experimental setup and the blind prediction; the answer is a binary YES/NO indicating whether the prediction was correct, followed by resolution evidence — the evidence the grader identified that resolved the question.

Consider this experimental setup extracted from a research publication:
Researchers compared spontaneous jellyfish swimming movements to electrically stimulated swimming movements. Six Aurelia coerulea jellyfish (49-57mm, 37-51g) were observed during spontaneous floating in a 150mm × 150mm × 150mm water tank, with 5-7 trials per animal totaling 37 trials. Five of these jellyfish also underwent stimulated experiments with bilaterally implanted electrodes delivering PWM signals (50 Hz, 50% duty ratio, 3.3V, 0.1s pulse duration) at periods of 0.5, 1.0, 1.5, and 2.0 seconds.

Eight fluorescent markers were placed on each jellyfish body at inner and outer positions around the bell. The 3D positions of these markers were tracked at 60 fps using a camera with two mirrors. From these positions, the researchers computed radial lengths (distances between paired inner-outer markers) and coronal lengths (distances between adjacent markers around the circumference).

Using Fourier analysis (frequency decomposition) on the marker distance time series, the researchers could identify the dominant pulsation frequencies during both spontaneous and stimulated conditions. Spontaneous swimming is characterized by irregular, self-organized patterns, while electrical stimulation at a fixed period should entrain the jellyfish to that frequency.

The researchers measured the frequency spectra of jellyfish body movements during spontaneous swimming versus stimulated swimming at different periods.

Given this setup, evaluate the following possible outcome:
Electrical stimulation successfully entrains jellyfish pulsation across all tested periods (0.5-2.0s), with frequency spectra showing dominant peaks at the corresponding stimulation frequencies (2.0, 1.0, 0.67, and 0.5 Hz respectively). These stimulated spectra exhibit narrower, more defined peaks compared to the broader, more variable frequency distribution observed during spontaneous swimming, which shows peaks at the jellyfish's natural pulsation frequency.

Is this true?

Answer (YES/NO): NO